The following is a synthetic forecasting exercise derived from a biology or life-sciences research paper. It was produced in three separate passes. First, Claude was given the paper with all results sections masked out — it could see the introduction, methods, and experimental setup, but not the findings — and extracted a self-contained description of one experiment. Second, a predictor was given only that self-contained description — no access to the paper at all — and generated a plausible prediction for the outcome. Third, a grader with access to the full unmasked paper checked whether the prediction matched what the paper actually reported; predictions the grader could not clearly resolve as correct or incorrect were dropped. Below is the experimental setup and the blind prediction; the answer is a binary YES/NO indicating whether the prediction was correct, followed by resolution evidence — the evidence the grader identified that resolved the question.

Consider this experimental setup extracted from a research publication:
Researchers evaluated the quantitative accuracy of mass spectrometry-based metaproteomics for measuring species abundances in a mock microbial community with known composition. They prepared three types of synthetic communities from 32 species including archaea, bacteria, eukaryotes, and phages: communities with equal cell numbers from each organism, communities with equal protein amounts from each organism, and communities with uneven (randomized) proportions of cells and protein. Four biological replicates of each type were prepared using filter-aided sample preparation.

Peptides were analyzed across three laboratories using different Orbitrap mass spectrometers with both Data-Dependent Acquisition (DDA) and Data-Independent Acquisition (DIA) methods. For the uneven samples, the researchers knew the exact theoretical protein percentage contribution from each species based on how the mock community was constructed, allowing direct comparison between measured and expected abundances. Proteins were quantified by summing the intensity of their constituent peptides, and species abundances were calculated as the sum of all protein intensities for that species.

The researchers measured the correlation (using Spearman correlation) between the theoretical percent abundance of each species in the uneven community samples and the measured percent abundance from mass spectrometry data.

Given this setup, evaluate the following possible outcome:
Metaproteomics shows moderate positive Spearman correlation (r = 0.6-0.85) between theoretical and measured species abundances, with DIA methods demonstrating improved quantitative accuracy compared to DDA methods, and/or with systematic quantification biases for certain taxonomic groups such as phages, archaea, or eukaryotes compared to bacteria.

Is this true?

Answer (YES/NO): NO